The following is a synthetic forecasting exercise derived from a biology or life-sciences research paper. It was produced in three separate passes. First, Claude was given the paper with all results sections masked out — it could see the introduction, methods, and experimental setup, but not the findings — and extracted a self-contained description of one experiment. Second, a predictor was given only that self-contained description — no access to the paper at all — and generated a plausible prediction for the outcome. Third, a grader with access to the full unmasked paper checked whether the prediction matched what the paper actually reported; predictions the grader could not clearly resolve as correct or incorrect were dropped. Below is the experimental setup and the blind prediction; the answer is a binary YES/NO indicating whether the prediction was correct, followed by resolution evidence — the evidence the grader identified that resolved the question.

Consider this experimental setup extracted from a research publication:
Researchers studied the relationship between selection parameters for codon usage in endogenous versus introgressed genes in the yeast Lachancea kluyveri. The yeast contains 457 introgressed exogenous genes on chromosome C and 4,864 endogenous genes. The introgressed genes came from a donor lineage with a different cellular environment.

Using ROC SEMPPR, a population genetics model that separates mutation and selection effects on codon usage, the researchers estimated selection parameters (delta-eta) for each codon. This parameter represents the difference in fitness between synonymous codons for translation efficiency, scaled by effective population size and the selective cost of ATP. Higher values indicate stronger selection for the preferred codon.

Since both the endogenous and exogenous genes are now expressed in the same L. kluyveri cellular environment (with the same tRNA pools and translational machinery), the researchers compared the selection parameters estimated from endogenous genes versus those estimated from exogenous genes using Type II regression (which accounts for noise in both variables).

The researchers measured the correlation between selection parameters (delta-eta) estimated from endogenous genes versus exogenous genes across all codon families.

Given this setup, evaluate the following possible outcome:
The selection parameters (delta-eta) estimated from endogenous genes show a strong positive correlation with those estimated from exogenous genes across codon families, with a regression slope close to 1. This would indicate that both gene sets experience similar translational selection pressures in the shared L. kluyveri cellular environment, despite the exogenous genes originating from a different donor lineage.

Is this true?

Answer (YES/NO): NO